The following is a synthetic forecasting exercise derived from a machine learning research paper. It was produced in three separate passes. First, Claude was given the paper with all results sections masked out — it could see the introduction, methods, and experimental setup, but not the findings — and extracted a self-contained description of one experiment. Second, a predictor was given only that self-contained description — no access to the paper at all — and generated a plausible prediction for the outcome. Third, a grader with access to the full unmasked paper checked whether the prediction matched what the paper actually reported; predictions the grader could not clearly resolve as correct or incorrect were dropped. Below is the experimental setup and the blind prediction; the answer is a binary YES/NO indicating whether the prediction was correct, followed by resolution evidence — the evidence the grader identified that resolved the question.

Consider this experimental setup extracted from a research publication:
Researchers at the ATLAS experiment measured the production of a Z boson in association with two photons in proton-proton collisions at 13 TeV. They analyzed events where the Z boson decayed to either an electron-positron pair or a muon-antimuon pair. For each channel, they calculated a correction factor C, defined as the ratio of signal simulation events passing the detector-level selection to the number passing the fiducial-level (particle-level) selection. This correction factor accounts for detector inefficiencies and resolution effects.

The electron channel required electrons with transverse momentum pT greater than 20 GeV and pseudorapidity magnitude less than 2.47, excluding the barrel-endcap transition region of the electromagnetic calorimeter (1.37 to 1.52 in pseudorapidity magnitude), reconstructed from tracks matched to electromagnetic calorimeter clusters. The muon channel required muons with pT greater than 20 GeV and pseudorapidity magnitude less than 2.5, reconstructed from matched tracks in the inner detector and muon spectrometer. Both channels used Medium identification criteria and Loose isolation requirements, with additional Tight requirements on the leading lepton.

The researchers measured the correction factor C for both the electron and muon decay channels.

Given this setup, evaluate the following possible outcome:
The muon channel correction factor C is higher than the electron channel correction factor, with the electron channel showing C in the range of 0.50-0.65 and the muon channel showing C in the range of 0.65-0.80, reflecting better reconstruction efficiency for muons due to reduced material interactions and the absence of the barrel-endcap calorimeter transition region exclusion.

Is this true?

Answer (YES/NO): NO